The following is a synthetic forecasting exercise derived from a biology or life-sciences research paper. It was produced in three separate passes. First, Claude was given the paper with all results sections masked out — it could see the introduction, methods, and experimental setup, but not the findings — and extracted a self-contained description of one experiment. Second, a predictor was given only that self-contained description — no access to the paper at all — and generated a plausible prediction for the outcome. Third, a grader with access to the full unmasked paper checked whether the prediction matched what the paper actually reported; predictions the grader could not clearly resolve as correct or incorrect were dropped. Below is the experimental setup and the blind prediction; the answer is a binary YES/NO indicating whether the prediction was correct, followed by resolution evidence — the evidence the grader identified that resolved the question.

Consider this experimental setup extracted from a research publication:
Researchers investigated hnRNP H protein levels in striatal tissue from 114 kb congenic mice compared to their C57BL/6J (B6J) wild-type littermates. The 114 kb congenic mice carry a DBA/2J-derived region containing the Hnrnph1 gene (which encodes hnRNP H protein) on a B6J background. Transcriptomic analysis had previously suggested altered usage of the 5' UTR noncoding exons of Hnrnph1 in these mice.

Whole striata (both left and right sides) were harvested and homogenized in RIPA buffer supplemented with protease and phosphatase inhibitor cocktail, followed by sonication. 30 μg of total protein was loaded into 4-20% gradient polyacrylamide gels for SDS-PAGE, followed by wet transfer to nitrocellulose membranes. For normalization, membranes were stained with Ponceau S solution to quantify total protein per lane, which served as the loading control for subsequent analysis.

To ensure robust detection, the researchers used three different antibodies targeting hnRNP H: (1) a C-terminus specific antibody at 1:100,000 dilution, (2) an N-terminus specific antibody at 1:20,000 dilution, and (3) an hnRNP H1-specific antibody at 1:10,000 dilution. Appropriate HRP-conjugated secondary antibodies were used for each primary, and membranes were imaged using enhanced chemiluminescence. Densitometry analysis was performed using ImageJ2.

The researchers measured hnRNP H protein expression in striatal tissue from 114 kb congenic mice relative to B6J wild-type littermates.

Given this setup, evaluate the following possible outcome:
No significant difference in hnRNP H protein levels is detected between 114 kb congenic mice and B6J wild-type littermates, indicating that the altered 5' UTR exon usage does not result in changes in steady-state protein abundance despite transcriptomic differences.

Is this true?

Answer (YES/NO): NO